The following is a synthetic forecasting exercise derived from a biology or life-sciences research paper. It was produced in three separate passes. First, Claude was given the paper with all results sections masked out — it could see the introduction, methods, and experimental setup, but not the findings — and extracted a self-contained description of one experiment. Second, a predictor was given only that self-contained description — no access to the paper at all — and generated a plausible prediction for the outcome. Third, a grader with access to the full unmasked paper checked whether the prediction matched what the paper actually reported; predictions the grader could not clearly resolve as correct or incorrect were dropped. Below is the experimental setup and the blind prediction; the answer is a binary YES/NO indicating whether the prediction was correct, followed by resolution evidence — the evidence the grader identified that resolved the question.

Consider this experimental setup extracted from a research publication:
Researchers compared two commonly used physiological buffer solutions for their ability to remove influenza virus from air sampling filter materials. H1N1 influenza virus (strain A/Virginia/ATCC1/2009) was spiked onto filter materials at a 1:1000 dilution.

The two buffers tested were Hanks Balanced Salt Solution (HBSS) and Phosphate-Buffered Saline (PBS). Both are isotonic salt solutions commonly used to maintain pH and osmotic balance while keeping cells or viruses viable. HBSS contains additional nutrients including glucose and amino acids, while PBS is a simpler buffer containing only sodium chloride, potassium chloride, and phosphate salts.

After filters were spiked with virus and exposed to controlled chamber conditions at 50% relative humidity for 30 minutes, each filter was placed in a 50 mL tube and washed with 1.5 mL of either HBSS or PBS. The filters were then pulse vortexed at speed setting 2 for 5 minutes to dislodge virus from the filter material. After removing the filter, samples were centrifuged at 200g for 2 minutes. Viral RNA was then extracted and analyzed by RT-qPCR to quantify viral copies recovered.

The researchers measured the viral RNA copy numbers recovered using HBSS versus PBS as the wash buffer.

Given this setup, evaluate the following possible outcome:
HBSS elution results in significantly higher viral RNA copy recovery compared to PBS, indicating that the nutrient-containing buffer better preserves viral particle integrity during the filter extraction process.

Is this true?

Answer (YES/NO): NO